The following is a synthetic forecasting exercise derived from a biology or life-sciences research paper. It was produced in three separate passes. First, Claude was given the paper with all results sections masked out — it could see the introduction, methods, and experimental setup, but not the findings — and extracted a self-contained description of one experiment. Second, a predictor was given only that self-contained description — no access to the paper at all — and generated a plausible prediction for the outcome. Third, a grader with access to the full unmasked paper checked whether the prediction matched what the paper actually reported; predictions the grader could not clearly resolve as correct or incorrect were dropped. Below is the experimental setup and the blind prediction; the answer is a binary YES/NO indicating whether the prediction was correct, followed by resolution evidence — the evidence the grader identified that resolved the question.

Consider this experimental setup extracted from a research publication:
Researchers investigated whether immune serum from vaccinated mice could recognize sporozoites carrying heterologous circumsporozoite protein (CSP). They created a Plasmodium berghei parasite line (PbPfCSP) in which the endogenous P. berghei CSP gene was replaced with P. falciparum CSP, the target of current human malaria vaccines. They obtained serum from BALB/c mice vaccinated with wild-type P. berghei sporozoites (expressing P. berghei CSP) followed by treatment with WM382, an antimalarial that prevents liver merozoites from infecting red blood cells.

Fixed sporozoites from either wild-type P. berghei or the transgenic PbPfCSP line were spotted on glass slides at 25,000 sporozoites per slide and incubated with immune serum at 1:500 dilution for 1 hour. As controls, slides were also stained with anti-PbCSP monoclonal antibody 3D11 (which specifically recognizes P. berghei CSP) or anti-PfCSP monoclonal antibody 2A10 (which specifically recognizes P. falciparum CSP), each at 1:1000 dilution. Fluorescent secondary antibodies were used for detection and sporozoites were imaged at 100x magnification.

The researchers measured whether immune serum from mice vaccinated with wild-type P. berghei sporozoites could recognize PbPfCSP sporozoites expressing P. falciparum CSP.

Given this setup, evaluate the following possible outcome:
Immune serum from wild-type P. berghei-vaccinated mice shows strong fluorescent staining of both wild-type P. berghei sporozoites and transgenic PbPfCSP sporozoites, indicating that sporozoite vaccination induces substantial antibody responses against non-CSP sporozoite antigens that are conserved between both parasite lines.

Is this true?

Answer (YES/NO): NO